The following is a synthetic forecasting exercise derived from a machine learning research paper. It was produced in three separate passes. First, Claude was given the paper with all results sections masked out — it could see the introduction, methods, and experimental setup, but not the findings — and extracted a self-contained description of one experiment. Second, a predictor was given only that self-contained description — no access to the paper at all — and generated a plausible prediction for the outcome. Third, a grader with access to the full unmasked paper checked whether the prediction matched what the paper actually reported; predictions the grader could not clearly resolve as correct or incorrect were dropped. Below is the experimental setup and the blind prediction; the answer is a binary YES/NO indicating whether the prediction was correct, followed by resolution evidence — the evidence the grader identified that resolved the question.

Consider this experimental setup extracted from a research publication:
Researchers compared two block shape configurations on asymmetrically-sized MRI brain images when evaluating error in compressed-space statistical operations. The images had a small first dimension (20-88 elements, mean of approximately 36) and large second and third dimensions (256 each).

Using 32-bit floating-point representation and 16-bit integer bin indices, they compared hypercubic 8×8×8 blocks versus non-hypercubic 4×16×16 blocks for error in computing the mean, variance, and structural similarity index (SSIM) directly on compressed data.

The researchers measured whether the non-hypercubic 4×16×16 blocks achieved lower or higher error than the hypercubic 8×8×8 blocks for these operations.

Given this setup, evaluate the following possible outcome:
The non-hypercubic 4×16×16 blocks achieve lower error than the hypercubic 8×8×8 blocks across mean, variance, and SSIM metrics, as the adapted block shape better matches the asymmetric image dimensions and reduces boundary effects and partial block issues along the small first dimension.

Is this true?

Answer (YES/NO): YES